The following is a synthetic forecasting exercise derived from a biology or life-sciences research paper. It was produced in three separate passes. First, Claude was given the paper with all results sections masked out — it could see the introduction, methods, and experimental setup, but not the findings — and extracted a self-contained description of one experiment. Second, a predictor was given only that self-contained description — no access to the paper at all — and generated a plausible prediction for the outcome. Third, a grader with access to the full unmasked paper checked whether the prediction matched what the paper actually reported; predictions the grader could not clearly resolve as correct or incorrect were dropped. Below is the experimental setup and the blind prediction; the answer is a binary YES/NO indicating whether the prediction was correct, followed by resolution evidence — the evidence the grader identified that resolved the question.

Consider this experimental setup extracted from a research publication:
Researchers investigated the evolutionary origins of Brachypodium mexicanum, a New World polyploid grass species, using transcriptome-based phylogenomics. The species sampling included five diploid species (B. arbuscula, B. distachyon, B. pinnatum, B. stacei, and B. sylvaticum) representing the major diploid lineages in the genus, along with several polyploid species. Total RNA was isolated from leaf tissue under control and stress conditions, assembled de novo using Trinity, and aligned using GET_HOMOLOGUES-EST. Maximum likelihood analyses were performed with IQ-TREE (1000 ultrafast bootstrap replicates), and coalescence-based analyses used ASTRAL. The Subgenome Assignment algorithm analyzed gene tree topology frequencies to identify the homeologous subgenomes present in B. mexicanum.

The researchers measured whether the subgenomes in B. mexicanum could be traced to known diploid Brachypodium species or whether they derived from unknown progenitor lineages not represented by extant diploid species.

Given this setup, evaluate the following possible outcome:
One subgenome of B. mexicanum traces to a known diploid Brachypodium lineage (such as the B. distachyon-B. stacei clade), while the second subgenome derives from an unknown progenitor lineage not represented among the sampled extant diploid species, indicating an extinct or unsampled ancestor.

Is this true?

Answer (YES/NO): NO